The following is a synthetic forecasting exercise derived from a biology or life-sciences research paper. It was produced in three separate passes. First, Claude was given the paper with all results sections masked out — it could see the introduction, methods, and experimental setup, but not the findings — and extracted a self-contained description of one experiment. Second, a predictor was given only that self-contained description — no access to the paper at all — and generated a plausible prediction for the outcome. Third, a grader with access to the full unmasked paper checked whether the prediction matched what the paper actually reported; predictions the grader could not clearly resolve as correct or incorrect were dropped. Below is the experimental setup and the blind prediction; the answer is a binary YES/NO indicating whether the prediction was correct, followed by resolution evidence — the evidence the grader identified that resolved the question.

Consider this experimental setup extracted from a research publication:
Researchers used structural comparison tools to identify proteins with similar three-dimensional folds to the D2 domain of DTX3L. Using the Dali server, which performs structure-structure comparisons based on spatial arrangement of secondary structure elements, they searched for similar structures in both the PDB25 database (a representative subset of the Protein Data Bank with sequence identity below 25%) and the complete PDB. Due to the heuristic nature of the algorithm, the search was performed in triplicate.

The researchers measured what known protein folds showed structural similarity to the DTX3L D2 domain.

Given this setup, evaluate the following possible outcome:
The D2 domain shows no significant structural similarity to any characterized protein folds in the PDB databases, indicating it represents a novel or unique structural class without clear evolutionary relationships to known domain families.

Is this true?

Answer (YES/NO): NO